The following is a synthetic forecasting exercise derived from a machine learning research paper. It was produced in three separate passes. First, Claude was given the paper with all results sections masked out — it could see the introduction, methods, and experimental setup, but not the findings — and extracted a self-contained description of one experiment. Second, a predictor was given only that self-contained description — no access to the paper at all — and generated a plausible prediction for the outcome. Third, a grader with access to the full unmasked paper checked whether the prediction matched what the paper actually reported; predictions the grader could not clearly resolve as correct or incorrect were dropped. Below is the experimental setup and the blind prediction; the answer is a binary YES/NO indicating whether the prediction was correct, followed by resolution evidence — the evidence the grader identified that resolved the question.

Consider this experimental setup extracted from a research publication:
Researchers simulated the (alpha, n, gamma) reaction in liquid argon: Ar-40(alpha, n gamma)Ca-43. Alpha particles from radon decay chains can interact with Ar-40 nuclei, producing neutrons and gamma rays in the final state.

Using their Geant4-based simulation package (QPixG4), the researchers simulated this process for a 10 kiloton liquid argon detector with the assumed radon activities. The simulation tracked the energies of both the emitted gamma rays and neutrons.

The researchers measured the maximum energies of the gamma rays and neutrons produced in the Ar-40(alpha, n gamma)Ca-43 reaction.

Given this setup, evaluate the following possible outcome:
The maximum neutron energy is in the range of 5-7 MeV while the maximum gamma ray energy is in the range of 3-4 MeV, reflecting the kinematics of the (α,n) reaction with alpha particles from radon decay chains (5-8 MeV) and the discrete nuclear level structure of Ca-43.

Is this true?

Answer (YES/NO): NO